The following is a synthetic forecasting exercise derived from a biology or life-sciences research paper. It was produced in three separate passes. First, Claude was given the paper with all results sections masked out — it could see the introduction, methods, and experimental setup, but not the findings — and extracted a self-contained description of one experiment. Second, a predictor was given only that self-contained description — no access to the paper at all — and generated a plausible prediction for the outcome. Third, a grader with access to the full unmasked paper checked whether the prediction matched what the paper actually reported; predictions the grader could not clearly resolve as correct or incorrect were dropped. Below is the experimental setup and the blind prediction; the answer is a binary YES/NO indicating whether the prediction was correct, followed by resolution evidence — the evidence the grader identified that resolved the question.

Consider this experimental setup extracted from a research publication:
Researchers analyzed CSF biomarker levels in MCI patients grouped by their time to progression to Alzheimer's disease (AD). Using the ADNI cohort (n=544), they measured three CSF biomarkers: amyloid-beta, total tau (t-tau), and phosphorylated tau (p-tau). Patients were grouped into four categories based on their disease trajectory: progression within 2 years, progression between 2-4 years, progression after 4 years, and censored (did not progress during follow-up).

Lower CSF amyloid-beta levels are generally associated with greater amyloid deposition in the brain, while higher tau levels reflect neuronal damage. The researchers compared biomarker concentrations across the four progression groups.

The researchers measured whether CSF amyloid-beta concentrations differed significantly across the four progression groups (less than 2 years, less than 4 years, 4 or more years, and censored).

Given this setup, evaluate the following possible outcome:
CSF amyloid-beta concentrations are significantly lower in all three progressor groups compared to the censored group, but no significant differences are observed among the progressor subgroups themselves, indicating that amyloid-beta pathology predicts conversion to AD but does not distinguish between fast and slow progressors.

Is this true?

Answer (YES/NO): YES